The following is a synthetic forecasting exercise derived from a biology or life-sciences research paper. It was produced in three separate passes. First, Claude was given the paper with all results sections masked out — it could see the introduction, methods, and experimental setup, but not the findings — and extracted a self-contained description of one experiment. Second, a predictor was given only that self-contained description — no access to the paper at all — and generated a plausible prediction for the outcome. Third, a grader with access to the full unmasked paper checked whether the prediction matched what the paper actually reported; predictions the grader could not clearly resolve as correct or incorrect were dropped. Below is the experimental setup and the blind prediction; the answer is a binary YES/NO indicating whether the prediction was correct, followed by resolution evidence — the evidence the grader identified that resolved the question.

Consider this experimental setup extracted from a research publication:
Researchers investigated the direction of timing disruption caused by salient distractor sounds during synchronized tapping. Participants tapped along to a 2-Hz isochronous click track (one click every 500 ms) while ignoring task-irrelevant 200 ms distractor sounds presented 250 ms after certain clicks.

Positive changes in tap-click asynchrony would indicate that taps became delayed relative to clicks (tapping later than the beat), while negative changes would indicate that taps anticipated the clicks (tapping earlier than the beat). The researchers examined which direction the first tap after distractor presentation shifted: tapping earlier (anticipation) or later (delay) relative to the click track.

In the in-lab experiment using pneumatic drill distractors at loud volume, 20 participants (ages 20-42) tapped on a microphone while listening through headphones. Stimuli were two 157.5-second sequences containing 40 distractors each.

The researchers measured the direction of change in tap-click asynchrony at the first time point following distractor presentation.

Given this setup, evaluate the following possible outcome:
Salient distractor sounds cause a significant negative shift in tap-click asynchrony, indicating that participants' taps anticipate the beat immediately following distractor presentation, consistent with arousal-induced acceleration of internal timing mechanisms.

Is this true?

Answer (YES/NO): YES